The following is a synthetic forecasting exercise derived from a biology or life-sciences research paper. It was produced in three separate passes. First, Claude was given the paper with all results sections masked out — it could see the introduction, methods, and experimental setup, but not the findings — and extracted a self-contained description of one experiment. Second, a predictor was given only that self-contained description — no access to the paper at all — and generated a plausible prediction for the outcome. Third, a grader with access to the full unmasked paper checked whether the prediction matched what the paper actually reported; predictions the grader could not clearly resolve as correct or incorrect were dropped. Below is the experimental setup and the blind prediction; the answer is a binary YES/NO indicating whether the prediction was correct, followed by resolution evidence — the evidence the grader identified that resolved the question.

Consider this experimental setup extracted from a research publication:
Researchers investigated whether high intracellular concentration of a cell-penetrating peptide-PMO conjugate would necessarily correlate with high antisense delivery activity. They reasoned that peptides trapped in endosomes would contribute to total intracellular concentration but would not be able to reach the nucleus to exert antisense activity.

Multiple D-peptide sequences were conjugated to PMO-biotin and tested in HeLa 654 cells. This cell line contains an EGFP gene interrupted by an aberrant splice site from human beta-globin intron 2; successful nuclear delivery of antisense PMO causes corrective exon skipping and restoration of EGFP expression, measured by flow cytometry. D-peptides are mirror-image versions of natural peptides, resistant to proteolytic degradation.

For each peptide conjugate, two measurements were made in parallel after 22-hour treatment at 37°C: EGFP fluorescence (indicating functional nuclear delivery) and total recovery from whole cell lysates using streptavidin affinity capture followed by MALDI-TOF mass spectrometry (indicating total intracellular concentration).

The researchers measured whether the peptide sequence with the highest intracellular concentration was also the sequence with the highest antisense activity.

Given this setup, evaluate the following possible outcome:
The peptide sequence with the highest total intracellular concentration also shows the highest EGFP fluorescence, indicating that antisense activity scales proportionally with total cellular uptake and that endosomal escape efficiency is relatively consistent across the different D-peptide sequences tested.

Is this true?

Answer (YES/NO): NO